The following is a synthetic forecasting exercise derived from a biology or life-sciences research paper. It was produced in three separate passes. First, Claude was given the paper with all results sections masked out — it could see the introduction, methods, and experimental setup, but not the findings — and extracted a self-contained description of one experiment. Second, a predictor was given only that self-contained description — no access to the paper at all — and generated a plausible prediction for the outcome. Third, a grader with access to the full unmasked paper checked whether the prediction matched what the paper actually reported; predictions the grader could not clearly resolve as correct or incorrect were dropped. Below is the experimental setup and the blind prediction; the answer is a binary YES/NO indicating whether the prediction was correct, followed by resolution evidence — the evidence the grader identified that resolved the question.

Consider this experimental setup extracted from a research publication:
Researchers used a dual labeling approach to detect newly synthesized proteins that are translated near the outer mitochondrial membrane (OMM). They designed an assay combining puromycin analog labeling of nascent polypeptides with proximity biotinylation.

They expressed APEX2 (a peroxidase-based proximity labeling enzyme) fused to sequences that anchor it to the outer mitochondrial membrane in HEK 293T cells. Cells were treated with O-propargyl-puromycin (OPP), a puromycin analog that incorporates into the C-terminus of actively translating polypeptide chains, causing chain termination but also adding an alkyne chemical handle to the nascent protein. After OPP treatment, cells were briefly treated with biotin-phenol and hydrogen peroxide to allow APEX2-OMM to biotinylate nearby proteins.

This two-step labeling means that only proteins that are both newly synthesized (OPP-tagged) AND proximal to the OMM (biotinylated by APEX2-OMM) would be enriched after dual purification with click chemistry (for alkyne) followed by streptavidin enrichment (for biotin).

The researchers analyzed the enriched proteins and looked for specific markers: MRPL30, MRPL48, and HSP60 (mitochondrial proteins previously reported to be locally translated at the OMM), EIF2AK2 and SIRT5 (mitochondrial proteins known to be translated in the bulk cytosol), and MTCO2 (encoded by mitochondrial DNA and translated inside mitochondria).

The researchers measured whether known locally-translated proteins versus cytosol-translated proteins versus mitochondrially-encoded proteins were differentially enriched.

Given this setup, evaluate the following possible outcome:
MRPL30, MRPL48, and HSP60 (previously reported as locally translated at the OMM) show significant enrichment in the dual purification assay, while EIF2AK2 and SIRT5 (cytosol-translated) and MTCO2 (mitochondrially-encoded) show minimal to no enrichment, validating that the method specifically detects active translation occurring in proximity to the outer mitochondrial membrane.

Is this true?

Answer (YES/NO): YES